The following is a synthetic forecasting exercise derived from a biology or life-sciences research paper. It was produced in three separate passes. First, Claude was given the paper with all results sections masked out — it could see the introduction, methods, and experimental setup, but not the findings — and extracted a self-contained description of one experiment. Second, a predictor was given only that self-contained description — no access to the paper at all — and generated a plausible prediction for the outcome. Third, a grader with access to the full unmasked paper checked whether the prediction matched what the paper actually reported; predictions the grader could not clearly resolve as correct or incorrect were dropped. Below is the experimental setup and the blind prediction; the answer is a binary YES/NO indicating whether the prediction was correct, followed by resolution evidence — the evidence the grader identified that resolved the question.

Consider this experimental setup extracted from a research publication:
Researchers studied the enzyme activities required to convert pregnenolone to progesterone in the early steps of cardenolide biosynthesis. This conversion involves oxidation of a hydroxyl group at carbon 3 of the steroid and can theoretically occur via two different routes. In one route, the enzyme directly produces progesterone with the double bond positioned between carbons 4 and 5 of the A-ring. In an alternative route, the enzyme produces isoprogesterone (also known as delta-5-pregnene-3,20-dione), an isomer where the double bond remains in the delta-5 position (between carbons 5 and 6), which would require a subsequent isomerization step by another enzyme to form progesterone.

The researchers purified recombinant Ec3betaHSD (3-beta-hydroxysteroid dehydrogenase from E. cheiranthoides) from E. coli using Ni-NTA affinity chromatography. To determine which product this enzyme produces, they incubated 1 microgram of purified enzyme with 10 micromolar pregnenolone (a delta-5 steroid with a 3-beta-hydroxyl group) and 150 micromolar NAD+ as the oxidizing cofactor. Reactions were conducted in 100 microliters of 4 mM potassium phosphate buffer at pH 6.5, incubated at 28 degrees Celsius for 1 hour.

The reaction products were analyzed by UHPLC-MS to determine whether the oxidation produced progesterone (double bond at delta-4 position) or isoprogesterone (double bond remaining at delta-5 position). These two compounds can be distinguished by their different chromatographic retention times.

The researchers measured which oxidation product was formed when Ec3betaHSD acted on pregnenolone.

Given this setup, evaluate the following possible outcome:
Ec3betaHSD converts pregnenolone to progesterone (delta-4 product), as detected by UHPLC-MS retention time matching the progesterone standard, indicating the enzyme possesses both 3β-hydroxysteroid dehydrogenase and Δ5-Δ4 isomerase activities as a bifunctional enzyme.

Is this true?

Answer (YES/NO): NO